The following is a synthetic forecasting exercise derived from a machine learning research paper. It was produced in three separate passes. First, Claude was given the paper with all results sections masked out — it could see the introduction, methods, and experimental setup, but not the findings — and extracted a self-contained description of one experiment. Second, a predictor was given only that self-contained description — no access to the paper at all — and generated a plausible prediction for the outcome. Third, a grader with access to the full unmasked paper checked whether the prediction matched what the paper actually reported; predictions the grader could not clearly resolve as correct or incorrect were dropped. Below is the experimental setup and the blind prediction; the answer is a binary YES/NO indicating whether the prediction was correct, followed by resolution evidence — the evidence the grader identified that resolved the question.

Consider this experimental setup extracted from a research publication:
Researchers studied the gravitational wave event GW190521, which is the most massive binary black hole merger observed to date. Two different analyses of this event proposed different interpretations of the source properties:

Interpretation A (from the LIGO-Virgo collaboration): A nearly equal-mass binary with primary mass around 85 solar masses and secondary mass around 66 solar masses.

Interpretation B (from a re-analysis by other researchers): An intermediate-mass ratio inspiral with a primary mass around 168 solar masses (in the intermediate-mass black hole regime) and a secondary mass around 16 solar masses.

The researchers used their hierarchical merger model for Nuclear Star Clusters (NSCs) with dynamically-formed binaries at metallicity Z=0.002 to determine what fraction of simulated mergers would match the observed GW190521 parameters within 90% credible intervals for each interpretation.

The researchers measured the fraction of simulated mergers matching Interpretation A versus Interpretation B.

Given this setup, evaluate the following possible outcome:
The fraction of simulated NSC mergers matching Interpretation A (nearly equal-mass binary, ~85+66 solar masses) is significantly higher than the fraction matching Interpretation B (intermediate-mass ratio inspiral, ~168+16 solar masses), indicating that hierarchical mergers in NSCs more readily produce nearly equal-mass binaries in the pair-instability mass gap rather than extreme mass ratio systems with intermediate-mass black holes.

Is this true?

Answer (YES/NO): YES